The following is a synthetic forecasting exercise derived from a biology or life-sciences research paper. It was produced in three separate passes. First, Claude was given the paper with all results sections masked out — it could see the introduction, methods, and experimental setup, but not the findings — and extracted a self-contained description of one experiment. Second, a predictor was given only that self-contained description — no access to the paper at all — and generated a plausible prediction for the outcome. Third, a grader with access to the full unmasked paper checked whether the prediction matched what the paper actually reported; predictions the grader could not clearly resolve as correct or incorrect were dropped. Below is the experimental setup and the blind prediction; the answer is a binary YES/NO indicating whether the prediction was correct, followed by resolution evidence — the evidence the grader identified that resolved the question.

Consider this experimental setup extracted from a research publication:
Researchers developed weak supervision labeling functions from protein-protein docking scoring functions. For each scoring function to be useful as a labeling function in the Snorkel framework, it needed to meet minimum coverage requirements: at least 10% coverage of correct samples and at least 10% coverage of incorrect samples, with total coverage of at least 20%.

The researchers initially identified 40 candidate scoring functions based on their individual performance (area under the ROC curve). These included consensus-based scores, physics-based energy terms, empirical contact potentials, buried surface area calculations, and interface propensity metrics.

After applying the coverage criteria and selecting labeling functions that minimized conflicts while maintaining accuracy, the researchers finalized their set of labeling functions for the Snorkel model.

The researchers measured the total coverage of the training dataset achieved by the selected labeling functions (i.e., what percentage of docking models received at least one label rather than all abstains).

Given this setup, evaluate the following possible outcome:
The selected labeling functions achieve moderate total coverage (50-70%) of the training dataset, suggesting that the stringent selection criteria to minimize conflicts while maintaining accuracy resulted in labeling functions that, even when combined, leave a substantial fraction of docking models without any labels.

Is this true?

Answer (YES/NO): YES